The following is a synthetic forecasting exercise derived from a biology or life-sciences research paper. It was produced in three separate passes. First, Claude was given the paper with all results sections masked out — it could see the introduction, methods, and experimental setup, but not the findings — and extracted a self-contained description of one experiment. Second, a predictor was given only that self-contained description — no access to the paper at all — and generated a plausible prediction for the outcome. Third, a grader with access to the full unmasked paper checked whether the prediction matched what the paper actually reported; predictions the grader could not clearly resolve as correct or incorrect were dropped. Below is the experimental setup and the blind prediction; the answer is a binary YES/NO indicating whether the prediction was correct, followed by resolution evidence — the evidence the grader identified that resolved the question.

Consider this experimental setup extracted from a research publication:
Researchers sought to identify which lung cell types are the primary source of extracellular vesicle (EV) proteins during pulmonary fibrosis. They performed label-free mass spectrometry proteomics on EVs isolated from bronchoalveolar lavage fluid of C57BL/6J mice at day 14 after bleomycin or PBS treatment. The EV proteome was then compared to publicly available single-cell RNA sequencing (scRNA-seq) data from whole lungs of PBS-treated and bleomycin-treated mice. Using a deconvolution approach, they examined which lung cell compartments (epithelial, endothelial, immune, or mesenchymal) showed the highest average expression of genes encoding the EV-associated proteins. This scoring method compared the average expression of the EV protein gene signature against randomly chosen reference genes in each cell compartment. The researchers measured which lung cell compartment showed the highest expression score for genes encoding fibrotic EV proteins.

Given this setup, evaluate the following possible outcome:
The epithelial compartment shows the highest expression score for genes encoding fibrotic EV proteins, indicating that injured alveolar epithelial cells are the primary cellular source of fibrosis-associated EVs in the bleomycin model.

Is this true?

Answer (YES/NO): NO